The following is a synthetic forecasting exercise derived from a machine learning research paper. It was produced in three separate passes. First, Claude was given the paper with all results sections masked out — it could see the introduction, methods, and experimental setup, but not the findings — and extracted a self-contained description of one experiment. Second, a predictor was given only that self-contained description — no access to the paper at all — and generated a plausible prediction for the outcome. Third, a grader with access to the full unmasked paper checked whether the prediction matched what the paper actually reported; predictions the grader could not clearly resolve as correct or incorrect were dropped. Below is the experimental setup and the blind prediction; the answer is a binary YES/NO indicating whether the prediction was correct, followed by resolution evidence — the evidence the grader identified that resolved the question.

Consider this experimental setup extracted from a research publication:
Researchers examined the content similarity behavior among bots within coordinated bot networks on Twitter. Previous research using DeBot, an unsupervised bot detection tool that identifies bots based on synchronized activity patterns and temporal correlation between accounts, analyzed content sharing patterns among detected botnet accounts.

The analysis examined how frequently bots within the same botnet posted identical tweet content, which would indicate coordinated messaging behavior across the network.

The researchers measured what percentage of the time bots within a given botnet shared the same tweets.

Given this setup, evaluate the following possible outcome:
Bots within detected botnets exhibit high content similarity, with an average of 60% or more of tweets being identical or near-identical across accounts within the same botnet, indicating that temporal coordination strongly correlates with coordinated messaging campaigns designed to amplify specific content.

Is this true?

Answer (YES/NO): YES